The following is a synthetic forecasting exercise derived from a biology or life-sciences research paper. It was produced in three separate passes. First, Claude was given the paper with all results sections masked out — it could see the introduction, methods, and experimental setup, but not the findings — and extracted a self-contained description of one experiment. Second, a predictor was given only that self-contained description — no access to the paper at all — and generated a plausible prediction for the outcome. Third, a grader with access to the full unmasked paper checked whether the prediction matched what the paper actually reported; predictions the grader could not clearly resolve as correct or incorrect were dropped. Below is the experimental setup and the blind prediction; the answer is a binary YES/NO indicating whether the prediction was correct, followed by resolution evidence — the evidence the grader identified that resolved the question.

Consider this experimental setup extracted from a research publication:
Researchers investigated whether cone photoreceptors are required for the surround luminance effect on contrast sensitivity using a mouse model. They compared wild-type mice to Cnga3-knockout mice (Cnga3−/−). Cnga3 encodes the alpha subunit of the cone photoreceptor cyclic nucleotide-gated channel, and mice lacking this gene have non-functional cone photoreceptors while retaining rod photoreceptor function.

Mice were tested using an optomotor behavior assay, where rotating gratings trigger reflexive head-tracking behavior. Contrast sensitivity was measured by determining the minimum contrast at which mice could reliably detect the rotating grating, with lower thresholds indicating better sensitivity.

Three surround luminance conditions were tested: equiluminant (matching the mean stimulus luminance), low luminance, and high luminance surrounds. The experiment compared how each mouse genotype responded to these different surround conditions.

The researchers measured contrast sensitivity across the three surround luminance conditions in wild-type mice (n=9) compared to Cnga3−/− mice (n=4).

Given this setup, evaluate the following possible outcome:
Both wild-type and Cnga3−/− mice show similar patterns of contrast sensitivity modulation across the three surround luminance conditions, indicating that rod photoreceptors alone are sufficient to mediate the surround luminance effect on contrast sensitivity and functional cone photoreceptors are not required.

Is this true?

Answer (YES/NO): NO